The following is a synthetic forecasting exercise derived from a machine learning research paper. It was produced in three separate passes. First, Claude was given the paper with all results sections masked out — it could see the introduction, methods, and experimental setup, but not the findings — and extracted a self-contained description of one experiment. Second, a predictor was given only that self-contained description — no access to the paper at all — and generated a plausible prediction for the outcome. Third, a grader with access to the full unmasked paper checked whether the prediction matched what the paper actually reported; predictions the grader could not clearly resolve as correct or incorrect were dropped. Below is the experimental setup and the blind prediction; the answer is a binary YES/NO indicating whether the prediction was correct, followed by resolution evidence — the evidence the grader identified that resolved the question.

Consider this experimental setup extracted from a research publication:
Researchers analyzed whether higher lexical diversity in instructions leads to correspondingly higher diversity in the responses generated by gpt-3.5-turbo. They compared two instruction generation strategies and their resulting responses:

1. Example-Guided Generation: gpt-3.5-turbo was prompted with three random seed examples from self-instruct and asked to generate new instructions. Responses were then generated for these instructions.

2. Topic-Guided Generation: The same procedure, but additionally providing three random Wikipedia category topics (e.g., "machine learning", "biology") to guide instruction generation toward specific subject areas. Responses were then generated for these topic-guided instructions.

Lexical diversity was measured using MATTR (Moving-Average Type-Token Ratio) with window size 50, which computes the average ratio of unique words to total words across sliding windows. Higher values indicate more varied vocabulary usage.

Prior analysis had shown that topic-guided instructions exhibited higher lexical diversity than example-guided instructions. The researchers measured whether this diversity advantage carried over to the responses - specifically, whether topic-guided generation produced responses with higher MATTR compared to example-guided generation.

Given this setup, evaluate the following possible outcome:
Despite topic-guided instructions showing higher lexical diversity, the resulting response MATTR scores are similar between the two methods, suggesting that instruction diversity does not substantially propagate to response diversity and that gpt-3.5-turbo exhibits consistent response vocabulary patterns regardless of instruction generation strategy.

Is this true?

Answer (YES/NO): NO